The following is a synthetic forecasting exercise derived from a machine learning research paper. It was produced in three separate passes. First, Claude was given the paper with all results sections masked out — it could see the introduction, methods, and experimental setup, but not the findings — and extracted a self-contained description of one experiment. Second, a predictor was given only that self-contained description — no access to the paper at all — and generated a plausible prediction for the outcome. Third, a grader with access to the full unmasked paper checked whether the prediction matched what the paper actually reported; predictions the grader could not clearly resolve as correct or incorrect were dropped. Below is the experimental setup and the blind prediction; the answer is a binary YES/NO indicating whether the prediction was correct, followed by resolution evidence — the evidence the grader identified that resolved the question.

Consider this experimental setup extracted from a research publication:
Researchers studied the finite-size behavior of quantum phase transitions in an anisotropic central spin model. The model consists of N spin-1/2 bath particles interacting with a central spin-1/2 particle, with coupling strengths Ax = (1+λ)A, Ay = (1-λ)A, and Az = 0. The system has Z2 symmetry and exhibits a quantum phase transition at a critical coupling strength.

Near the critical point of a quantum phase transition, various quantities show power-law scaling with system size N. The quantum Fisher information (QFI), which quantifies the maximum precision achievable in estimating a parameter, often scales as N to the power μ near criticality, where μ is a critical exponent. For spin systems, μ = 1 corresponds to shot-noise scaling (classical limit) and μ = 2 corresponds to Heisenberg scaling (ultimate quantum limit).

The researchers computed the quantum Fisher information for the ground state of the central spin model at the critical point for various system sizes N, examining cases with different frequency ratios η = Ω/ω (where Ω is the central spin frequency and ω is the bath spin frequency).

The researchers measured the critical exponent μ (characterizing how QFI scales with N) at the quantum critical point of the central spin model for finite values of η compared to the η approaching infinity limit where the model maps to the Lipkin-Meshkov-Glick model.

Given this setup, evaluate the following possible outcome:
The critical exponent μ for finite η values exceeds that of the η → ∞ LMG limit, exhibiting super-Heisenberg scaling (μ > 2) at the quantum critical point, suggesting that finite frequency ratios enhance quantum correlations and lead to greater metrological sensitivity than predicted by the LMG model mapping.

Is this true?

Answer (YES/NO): NO